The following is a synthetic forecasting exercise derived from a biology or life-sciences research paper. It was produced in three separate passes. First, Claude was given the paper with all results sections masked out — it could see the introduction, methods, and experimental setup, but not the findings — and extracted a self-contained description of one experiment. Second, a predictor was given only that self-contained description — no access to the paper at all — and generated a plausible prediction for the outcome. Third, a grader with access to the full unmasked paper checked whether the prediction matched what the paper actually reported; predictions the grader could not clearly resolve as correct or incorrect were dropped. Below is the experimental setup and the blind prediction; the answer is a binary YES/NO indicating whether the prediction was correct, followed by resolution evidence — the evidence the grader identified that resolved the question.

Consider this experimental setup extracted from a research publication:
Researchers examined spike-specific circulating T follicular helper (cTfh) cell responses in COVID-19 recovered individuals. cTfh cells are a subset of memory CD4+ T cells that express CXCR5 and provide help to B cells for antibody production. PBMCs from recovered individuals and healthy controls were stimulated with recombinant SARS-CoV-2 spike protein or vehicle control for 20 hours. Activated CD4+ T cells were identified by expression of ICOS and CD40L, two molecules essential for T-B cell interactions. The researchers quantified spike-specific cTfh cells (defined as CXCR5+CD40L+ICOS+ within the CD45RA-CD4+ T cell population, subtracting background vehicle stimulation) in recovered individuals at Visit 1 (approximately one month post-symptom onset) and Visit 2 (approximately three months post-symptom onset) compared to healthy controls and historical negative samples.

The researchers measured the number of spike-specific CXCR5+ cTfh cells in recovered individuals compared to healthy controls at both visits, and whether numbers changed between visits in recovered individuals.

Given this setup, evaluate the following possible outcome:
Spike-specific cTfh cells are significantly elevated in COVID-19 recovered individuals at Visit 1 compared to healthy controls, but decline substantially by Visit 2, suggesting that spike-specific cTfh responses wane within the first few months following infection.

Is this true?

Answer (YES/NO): NO